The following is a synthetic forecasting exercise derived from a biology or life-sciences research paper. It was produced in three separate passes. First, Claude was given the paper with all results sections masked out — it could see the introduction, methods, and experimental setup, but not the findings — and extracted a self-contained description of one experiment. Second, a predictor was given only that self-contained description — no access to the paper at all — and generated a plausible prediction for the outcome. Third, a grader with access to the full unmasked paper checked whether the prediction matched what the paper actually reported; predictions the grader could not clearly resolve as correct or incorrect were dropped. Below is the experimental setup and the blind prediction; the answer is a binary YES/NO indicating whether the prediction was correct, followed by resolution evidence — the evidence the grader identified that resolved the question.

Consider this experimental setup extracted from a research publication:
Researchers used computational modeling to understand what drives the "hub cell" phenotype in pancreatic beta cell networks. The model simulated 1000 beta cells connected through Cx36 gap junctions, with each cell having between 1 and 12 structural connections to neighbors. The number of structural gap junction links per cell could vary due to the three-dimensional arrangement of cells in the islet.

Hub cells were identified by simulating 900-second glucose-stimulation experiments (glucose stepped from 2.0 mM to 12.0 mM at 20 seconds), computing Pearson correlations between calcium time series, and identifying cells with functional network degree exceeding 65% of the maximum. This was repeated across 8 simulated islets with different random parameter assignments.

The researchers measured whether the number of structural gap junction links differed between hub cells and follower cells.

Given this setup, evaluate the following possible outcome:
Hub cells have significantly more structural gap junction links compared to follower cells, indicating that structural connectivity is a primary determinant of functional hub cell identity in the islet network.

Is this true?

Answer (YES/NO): YES